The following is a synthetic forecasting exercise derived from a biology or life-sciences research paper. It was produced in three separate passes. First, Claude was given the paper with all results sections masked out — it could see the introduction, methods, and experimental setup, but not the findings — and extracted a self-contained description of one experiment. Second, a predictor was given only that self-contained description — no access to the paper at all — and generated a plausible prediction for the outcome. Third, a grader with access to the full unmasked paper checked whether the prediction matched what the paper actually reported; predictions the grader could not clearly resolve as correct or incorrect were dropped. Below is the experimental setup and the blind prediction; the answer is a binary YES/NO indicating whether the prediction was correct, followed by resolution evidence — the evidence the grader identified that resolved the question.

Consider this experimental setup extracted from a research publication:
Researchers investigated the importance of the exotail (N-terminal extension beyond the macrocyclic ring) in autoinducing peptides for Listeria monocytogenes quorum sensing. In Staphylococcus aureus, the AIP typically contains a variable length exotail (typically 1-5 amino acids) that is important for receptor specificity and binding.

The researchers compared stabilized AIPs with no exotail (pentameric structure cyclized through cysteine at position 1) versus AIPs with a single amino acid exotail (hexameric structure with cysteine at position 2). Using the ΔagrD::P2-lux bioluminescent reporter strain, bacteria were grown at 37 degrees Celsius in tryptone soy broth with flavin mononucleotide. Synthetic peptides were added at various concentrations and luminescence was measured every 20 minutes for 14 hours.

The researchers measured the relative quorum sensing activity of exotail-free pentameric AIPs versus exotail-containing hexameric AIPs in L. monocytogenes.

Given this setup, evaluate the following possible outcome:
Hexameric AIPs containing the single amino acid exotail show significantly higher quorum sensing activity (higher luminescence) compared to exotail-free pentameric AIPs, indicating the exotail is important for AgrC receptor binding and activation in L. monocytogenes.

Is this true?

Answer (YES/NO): NO